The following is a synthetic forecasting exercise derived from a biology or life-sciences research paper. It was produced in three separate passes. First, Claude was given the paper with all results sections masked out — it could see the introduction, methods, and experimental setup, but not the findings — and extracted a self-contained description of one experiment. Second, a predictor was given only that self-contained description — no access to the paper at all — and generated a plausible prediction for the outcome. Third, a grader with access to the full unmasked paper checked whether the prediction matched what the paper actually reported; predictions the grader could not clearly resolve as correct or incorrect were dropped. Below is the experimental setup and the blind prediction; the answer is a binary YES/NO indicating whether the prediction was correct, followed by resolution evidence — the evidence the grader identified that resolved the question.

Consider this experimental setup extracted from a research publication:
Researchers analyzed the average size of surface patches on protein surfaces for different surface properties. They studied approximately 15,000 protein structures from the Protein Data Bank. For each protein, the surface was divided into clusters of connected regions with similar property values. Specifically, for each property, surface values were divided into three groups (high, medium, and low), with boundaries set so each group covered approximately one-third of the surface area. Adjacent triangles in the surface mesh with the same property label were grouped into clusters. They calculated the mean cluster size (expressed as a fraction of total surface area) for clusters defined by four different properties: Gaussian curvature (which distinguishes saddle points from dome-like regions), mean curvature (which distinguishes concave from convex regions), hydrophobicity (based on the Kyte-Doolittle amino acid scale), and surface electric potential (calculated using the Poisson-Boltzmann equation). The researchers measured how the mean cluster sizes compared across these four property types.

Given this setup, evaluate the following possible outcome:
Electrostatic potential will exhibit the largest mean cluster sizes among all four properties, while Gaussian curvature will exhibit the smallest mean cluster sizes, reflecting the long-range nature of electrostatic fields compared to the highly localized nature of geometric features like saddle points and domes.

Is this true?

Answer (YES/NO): NO